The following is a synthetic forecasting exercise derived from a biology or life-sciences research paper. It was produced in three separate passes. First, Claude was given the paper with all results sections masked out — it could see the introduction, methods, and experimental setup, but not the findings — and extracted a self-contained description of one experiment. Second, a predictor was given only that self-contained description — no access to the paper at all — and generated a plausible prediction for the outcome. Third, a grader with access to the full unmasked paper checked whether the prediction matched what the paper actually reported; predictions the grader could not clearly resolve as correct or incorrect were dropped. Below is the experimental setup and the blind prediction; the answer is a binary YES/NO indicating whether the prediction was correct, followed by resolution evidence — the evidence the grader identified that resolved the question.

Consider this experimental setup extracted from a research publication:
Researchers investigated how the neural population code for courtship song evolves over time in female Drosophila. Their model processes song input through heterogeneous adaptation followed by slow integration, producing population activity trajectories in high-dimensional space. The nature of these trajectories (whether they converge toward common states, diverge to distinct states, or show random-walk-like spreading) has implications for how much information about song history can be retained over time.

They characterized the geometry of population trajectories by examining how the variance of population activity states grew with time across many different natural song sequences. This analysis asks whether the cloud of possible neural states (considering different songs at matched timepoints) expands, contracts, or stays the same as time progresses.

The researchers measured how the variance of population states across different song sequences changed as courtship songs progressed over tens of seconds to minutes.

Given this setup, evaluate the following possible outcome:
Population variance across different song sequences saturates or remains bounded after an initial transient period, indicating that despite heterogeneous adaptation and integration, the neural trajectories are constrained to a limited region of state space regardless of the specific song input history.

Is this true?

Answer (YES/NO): NO